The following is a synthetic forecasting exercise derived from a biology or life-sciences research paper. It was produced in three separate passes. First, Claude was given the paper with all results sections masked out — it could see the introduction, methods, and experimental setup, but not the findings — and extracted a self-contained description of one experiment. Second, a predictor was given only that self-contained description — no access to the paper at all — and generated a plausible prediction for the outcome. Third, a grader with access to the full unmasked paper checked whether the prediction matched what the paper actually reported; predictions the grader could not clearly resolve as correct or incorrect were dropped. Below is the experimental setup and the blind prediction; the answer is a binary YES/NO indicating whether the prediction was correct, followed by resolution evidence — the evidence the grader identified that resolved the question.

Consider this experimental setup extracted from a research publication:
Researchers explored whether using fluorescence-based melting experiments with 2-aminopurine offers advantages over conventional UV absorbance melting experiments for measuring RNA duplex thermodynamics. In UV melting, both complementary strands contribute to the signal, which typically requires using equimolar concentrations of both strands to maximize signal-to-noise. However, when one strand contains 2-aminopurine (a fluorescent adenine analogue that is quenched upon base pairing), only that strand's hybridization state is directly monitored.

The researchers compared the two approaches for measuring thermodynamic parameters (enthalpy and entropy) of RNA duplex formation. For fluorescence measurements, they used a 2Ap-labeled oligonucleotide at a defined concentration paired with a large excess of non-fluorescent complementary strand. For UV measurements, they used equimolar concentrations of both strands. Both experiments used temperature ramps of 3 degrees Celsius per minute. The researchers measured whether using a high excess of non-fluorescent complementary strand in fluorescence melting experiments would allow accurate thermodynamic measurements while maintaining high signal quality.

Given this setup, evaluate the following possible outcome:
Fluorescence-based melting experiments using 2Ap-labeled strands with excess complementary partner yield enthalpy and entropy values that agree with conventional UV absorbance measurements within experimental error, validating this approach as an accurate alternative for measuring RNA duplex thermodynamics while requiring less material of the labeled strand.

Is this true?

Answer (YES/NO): YES